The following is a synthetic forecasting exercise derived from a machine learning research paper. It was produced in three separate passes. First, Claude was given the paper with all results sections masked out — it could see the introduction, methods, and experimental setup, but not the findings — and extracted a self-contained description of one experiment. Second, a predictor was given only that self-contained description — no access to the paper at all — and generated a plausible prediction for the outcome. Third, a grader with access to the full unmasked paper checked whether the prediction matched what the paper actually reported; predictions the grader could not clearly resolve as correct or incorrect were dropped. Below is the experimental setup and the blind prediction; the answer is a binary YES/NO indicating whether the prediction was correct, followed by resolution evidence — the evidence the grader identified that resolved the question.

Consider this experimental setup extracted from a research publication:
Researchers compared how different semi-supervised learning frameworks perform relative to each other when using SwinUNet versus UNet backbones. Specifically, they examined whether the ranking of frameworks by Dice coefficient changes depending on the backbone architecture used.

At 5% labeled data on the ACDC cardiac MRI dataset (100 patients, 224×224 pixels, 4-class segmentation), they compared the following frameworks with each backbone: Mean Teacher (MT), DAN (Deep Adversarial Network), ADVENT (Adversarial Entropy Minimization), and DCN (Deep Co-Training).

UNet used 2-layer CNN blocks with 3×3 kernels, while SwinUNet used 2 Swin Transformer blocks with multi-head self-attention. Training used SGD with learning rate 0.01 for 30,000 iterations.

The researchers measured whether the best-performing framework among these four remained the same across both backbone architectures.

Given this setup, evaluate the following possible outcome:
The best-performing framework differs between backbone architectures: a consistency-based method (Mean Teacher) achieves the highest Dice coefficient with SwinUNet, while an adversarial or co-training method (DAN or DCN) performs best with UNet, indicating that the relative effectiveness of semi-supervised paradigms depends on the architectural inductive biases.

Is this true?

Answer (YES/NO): NO